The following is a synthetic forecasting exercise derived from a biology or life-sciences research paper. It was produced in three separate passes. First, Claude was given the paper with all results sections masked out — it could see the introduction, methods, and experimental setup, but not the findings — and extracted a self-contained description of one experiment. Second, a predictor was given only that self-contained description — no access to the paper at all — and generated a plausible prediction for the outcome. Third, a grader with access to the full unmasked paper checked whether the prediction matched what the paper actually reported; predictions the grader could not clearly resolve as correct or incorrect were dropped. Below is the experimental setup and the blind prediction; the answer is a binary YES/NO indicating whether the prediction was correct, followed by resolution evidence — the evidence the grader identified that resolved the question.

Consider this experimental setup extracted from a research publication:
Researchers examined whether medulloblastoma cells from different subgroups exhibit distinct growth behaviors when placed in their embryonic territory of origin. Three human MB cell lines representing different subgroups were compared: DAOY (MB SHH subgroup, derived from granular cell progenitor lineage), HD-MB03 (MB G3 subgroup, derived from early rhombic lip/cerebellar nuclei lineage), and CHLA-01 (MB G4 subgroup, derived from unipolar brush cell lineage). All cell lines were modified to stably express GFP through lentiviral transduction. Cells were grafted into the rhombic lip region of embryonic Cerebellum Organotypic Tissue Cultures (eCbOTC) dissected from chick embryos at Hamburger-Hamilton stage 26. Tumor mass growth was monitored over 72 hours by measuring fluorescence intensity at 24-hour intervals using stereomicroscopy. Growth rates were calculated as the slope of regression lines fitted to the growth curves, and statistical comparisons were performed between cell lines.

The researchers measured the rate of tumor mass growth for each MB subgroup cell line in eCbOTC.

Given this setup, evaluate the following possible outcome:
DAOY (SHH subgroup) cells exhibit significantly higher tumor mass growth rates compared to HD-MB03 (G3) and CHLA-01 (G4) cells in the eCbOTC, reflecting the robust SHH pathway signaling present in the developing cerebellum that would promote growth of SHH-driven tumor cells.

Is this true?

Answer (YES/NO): NO